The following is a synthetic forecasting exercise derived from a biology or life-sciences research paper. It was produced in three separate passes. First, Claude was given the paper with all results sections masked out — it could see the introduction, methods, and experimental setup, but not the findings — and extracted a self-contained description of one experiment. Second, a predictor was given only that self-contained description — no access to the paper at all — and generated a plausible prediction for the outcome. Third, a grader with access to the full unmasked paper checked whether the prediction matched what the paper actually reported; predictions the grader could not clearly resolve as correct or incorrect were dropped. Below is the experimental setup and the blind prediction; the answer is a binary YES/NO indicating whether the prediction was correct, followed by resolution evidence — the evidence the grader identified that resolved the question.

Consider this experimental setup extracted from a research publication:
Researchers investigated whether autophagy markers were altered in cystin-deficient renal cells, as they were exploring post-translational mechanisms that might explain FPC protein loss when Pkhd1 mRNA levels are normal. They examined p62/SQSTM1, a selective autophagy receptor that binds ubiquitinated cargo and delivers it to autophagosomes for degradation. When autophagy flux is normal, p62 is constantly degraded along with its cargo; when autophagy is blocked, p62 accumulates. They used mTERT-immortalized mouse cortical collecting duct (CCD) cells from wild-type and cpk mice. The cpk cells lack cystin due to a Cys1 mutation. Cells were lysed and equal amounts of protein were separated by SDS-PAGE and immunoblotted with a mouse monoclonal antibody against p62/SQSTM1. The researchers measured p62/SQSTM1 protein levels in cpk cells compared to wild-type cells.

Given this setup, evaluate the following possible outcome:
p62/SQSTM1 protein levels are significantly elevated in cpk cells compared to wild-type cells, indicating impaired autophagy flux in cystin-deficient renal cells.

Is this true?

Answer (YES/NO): YES